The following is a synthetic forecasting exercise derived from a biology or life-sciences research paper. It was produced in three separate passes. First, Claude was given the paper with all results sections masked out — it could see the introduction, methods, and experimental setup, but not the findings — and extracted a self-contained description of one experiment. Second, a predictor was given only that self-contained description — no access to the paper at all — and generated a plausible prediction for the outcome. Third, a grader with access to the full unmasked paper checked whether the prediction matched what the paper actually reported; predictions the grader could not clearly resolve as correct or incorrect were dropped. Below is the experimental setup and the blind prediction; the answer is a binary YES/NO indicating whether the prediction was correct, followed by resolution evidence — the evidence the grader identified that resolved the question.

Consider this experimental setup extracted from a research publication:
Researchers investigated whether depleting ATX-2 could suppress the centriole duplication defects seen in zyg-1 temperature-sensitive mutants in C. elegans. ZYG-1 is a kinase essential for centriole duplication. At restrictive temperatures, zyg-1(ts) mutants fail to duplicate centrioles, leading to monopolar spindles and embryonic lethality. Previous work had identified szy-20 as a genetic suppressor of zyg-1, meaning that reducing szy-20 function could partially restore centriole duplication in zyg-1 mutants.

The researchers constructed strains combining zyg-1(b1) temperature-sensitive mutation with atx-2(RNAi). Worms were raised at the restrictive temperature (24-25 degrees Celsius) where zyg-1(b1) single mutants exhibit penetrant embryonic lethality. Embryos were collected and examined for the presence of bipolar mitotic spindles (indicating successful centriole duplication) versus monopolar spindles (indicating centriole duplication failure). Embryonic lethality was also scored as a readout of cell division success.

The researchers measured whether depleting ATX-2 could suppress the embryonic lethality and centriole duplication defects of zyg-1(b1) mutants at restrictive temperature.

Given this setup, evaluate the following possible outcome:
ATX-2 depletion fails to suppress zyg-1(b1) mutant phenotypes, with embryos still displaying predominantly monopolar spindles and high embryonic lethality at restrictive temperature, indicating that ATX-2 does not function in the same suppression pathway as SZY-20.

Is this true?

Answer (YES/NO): NO